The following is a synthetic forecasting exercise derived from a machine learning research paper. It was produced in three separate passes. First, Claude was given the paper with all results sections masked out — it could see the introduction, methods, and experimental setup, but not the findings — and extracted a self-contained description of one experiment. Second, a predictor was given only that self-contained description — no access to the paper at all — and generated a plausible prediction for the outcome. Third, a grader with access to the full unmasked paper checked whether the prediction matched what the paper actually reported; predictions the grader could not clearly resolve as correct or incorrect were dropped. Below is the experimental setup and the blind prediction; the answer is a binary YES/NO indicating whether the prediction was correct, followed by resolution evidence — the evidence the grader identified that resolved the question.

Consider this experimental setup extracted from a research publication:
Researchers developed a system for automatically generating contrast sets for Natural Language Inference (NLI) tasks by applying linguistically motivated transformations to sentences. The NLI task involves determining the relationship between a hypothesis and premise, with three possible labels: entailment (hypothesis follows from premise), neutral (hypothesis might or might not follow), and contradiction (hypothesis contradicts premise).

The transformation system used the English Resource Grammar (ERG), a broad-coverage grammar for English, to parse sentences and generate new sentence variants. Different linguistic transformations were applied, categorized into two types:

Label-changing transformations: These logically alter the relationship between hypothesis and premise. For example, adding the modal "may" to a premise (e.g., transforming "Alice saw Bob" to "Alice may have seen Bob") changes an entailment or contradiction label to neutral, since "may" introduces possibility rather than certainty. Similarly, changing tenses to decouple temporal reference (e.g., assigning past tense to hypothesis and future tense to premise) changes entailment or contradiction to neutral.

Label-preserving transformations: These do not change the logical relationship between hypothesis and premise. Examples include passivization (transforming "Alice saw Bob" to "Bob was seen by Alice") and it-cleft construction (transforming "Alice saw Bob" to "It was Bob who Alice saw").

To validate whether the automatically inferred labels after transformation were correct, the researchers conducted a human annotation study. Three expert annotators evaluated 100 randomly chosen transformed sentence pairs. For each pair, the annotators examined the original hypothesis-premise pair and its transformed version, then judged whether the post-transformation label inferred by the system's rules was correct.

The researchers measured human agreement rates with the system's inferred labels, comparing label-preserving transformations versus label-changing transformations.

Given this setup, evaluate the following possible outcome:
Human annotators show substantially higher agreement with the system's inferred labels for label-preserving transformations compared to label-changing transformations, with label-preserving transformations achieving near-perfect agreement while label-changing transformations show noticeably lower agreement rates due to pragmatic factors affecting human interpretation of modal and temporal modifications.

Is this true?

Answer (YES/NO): YES